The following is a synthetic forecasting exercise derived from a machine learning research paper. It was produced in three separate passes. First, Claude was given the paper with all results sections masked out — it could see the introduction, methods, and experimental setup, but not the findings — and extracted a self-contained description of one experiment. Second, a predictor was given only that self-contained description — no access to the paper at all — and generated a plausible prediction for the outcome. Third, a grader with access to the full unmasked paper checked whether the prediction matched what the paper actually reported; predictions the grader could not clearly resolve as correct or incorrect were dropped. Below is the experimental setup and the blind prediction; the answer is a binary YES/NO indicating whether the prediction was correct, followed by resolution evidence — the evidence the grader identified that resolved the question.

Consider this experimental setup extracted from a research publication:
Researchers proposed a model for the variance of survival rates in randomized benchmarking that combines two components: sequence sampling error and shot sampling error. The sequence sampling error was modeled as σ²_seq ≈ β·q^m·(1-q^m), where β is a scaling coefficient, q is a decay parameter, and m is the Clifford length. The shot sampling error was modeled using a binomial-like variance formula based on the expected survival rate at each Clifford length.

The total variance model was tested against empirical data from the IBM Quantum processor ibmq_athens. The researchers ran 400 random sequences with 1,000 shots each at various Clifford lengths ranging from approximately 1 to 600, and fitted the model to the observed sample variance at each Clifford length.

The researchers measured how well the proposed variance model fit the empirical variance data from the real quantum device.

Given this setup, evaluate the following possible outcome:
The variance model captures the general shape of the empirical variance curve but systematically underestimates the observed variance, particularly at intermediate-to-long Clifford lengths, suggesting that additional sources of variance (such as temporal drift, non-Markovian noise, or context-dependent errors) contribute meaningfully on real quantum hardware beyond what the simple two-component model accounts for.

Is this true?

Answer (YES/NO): NO